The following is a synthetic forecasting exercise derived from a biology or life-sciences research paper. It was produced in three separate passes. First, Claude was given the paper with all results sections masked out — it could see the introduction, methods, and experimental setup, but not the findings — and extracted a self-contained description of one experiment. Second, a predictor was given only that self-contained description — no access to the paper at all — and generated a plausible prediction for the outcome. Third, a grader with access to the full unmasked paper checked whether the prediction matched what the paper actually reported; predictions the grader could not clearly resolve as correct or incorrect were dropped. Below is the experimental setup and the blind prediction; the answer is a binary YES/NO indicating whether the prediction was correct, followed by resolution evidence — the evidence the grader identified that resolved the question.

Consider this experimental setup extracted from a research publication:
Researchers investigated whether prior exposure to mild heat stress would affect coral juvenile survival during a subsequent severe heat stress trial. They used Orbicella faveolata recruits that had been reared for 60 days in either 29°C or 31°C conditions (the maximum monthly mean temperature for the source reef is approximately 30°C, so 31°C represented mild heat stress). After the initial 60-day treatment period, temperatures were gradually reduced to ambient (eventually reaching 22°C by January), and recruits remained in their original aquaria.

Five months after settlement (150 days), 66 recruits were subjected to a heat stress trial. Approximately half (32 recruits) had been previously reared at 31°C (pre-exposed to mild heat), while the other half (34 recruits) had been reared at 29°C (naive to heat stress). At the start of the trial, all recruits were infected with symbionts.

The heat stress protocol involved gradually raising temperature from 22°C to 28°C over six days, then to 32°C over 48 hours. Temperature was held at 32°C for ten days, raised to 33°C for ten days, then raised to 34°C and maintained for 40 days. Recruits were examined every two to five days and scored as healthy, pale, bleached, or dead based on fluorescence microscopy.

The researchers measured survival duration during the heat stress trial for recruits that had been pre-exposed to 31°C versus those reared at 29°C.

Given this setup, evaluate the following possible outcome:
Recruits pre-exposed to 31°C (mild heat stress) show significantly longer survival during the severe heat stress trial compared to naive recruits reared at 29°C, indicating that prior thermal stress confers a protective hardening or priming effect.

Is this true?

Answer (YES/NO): YES